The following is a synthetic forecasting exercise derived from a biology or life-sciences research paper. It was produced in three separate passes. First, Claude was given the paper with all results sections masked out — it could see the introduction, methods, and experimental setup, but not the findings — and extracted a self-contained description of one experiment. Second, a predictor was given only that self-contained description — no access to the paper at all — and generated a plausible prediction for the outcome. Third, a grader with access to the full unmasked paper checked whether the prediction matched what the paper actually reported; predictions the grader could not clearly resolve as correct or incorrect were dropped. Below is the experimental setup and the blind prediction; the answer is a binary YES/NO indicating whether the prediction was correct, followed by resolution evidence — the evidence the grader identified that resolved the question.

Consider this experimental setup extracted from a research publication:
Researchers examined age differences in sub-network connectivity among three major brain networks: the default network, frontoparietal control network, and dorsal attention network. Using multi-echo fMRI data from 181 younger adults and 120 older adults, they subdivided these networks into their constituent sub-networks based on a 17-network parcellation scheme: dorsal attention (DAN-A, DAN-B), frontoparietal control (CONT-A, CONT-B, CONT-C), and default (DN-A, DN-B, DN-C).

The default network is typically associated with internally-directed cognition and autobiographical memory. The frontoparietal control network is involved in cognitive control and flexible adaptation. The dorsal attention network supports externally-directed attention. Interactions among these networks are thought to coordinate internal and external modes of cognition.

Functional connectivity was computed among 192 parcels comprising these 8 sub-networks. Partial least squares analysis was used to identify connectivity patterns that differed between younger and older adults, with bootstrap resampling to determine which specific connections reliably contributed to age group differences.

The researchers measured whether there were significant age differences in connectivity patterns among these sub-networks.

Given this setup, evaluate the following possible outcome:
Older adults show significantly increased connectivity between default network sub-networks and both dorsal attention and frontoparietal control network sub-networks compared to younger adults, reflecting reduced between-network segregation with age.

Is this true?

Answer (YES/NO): NO